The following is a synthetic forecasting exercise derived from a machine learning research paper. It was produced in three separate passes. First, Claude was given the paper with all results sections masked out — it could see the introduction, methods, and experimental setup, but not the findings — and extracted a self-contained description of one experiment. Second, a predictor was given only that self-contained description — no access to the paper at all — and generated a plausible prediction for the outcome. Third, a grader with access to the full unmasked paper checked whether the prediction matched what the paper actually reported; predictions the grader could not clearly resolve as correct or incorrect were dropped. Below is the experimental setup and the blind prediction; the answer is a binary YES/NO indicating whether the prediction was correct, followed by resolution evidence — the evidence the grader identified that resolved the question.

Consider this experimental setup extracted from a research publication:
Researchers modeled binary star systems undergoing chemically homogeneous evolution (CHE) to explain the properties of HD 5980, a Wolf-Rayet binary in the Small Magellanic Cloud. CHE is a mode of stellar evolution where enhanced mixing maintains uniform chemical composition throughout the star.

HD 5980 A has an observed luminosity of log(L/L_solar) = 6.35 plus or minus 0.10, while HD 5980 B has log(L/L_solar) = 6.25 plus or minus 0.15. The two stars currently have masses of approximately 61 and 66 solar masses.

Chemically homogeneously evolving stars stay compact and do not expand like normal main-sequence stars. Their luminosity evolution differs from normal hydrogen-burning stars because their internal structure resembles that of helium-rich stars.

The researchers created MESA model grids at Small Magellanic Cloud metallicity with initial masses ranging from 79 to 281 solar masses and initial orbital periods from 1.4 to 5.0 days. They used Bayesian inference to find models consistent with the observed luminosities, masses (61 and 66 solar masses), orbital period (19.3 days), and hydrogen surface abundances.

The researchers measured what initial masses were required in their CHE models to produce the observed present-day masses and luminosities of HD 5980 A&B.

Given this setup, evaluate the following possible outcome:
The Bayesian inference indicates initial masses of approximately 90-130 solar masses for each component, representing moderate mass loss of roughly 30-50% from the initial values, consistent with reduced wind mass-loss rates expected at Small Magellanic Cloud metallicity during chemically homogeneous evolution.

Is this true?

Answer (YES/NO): NO